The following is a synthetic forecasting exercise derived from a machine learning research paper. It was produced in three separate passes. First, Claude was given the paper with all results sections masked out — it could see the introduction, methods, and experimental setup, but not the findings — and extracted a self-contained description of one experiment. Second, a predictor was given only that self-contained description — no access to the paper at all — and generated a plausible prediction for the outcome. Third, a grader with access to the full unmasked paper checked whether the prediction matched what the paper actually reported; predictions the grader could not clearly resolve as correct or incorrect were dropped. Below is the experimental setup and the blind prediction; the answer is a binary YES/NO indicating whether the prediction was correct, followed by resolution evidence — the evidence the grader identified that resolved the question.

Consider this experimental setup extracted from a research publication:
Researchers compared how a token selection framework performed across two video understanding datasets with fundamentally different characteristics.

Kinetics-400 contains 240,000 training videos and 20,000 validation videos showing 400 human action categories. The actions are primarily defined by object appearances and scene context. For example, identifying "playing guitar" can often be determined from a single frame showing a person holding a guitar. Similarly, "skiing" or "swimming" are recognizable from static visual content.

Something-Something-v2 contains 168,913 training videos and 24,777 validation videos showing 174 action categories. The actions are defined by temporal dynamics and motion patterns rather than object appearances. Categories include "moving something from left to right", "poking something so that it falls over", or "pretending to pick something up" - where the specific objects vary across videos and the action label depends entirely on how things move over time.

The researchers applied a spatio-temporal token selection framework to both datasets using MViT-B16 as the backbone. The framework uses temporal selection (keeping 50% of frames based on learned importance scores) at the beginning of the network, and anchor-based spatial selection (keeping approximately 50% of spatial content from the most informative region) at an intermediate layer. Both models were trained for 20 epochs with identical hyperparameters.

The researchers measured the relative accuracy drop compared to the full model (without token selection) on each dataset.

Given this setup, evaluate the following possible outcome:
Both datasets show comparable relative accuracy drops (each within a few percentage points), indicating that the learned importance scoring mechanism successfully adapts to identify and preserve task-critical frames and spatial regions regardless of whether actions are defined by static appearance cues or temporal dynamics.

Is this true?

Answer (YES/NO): NO